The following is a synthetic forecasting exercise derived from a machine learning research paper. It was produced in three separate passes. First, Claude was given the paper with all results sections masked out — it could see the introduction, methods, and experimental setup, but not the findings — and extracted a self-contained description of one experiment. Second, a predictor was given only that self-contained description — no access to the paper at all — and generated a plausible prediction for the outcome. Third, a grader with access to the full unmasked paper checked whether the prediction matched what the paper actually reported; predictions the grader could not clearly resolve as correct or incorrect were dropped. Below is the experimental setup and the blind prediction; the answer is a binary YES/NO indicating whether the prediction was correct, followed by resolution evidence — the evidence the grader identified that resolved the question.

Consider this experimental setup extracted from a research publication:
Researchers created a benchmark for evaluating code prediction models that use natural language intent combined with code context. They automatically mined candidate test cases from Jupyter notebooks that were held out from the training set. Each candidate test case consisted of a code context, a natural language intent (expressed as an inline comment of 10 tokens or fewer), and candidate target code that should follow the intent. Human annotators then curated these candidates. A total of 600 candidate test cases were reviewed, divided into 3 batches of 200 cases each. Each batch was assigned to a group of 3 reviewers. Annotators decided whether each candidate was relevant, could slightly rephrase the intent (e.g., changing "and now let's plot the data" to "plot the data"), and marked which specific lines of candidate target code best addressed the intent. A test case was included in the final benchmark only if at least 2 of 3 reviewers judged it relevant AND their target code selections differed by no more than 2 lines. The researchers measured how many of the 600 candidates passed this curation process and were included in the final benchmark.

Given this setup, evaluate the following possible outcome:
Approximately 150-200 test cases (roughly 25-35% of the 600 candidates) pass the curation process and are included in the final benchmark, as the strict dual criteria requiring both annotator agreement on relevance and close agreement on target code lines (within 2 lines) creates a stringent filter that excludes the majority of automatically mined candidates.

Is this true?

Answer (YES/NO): YES